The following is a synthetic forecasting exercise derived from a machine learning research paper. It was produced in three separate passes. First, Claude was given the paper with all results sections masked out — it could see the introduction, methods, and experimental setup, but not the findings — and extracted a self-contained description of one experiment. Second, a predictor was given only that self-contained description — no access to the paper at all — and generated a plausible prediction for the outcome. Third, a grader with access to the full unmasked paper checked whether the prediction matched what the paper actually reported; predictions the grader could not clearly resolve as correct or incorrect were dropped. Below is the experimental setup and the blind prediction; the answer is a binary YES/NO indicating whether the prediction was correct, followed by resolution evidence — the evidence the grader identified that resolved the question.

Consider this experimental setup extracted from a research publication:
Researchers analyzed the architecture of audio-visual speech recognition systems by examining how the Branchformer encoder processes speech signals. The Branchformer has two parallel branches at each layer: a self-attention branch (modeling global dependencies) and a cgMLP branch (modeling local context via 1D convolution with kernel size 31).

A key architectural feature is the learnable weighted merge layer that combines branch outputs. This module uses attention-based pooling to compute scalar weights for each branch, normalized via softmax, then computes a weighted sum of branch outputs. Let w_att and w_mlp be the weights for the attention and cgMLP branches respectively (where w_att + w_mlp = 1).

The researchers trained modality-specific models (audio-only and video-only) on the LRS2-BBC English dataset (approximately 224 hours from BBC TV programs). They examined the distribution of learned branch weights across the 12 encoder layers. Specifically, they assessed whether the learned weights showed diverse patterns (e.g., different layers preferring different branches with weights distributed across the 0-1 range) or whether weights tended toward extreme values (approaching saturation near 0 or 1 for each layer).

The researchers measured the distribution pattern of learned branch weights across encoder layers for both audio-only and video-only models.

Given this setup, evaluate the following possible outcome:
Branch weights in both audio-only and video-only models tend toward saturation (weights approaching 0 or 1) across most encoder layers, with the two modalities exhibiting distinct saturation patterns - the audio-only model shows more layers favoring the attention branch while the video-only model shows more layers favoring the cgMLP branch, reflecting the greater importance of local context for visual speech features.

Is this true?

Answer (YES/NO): NO